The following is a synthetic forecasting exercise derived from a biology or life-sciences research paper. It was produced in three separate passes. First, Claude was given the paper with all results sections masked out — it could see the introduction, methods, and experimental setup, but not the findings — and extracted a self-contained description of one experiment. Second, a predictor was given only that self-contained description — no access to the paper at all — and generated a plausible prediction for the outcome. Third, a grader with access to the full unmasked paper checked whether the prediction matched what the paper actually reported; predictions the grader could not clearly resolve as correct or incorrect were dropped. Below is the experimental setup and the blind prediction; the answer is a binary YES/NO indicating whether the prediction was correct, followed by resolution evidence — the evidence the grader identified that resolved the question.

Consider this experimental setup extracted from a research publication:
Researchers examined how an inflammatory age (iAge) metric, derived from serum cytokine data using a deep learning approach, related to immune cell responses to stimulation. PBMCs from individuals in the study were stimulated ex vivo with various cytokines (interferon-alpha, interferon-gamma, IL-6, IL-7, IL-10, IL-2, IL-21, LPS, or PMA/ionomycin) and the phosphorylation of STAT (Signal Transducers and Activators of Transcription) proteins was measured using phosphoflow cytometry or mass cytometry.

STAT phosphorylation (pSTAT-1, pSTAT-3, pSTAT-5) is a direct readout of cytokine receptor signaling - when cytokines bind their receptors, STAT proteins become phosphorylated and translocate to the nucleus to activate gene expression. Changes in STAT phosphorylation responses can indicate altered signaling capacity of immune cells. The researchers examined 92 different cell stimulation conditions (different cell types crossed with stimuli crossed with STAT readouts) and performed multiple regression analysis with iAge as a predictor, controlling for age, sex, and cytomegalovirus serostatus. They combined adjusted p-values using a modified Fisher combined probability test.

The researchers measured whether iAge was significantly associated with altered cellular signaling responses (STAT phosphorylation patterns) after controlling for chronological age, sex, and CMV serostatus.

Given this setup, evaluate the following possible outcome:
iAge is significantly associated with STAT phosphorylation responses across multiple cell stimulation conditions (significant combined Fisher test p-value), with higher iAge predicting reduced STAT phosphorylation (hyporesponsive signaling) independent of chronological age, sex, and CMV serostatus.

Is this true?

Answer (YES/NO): NO